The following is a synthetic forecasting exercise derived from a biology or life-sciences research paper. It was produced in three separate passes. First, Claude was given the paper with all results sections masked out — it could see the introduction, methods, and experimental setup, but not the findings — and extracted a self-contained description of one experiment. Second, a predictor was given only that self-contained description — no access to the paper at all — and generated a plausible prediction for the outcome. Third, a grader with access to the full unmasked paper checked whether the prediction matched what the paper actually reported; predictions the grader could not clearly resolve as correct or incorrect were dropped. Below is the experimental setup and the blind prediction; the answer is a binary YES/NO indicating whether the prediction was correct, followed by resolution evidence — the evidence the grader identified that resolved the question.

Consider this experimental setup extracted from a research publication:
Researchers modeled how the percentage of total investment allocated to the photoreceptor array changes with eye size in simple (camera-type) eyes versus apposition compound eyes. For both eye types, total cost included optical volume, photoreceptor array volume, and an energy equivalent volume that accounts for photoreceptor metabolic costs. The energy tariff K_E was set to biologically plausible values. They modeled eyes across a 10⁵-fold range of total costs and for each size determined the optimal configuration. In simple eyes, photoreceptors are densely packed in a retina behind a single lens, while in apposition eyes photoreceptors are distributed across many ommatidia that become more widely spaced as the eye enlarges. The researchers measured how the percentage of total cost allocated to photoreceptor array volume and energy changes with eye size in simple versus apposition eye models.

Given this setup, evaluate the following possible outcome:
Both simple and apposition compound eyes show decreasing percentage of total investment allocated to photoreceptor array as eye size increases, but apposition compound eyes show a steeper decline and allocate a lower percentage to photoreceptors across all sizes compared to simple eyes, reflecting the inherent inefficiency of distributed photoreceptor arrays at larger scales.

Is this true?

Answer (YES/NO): NO